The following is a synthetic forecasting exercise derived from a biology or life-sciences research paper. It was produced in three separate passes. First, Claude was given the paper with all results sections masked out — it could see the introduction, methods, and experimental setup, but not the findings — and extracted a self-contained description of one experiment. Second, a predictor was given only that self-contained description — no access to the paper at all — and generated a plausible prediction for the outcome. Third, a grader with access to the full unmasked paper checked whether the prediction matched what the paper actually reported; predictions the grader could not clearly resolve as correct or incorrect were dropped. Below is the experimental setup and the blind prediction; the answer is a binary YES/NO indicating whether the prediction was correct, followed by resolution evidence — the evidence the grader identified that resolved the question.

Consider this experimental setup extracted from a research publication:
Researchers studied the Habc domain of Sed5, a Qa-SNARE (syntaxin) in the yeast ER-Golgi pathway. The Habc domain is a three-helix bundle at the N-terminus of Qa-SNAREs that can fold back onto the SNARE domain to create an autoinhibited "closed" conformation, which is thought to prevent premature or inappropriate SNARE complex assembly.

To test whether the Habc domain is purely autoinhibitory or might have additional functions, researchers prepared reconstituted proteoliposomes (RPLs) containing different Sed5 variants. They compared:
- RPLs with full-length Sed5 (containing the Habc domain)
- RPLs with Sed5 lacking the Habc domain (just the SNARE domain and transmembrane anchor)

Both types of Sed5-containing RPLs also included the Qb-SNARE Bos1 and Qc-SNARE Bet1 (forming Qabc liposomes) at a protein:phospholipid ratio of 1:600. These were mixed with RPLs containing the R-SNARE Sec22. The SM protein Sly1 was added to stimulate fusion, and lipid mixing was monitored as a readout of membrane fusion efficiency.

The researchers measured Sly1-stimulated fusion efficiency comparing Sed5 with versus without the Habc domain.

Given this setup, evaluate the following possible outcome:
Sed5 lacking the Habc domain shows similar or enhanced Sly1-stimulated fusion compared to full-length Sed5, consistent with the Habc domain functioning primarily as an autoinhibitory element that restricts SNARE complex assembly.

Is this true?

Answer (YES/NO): NO